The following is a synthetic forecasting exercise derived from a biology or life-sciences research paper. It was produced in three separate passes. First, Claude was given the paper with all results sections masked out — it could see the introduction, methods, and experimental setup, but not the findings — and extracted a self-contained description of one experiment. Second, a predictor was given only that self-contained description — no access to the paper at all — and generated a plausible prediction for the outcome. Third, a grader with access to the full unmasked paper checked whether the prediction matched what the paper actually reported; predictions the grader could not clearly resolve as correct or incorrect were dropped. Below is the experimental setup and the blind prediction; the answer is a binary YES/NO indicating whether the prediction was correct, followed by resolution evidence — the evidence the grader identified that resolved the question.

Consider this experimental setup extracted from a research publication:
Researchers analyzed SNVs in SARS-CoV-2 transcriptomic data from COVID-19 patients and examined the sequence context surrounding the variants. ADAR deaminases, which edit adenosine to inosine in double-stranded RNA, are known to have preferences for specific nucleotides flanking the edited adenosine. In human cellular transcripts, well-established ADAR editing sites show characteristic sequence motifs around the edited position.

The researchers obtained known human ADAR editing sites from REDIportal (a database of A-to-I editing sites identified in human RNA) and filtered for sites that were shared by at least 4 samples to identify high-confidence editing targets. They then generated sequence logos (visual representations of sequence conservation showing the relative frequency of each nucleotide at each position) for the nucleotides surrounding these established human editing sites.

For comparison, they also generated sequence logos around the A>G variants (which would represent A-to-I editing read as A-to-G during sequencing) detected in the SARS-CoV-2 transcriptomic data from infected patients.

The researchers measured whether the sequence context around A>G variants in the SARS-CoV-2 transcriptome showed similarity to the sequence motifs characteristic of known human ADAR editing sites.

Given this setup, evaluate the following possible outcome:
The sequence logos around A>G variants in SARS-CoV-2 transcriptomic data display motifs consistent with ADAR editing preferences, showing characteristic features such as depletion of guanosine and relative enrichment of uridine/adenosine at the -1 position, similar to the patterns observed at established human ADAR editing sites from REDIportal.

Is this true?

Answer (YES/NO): NO